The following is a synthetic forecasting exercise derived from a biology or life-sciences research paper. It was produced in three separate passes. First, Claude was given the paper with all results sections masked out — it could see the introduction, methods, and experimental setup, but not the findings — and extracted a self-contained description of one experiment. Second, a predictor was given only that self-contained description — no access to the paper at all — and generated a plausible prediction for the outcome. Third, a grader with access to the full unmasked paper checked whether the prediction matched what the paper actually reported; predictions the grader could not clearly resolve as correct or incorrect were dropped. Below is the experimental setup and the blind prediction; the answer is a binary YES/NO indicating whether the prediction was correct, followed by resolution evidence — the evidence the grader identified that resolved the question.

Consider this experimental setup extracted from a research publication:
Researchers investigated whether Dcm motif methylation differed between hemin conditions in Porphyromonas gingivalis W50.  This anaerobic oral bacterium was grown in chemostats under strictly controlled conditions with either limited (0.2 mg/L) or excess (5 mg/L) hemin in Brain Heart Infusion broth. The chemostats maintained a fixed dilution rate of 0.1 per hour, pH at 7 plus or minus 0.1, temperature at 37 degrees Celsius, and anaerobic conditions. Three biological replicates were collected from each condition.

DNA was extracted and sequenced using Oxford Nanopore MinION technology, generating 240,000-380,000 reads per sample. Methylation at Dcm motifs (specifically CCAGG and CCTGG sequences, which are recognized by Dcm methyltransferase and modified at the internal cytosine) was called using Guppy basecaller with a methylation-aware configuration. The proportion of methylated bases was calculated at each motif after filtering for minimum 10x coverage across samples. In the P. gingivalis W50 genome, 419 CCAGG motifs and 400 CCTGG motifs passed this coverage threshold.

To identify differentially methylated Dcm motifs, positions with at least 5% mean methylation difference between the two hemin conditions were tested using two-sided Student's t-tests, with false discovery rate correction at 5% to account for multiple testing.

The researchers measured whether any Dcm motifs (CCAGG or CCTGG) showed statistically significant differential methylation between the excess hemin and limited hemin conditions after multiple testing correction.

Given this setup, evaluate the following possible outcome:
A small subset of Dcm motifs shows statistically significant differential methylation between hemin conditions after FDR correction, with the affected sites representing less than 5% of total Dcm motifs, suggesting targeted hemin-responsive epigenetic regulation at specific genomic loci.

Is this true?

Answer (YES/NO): NO